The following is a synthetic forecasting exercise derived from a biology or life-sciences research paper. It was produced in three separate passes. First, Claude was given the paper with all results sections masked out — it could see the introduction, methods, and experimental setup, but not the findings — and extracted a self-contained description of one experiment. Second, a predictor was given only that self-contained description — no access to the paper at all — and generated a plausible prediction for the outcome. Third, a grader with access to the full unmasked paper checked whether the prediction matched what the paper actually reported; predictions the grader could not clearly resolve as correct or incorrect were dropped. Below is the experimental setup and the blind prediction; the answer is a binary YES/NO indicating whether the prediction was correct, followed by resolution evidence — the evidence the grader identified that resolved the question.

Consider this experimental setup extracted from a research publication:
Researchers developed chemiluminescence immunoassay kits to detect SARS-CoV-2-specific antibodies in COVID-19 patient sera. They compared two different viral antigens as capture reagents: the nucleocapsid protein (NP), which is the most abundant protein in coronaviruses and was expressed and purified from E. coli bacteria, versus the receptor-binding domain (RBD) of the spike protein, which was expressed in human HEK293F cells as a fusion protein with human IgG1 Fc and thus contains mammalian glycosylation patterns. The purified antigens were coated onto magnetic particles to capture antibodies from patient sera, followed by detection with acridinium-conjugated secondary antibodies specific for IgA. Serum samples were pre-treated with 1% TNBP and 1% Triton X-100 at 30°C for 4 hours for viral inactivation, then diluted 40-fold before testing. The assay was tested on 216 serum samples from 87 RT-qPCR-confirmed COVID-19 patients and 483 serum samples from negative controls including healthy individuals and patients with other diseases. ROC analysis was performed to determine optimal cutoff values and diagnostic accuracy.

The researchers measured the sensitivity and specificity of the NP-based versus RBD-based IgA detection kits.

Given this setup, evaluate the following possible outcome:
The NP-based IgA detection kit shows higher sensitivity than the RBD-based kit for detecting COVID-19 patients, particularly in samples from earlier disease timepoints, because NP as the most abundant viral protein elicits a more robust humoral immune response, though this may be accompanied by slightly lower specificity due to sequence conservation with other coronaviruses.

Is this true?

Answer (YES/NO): NO